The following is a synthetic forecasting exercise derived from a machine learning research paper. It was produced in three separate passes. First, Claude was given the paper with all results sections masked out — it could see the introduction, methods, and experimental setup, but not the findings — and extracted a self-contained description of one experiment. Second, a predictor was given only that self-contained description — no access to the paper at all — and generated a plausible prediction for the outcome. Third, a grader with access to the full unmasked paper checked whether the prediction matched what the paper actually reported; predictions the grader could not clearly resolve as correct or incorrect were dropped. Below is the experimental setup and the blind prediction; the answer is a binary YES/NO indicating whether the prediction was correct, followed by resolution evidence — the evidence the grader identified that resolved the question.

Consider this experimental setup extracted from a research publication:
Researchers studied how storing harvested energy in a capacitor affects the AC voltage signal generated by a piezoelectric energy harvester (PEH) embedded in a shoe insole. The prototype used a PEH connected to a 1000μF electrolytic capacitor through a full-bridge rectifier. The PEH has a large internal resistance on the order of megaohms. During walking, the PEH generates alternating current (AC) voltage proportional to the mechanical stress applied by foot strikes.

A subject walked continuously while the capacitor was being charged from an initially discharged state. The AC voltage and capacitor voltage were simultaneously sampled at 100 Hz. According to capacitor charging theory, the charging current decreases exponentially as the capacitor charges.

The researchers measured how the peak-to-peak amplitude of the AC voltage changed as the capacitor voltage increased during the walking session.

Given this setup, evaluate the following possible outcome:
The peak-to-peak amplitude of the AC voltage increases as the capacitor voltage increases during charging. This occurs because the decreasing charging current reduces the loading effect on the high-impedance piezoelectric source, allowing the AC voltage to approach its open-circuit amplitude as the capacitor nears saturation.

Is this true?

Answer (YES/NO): YES